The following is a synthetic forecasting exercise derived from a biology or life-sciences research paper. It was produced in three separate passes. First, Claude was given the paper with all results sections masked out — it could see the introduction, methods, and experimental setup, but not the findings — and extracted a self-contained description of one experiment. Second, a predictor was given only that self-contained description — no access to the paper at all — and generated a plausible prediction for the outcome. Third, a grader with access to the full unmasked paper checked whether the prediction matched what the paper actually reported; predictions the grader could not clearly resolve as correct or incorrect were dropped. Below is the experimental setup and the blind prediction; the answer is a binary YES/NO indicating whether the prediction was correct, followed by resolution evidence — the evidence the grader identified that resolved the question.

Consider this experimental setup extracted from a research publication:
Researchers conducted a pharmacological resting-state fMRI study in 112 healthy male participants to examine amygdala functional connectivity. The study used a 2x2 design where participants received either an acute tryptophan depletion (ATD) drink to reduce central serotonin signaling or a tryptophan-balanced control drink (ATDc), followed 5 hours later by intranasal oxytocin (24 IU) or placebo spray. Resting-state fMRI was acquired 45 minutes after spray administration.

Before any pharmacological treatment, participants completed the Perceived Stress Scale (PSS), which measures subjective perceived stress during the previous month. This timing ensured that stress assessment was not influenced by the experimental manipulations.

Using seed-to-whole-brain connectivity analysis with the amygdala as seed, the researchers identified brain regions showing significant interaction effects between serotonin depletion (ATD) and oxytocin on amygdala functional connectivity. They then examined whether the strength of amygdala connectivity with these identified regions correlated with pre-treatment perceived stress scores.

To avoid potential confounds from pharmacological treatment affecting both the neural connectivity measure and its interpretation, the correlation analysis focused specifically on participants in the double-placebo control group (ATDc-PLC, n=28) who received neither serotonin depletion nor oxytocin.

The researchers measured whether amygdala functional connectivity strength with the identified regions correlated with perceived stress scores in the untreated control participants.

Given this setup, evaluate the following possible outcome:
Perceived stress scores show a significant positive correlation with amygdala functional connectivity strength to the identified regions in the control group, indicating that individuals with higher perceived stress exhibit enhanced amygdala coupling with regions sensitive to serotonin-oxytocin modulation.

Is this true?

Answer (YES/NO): NO